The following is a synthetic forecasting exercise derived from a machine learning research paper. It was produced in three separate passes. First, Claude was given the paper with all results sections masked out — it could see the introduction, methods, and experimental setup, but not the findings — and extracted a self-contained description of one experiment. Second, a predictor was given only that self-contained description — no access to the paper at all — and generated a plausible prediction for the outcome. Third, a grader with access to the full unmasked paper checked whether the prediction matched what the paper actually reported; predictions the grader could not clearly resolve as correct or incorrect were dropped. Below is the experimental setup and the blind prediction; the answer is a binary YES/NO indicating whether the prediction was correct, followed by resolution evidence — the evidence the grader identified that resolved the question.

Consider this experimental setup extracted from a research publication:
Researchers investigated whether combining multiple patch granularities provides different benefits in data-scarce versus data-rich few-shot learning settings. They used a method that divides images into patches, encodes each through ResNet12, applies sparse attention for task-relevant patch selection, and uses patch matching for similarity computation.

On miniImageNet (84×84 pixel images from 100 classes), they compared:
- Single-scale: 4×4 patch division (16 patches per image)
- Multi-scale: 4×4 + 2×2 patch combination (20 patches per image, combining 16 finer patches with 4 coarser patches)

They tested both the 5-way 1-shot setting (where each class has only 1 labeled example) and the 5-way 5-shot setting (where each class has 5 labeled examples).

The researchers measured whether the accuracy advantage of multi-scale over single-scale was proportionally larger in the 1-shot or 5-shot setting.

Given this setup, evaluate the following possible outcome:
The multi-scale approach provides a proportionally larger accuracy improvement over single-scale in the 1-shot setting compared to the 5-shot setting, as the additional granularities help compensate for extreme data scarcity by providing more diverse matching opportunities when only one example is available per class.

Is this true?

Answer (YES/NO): NO